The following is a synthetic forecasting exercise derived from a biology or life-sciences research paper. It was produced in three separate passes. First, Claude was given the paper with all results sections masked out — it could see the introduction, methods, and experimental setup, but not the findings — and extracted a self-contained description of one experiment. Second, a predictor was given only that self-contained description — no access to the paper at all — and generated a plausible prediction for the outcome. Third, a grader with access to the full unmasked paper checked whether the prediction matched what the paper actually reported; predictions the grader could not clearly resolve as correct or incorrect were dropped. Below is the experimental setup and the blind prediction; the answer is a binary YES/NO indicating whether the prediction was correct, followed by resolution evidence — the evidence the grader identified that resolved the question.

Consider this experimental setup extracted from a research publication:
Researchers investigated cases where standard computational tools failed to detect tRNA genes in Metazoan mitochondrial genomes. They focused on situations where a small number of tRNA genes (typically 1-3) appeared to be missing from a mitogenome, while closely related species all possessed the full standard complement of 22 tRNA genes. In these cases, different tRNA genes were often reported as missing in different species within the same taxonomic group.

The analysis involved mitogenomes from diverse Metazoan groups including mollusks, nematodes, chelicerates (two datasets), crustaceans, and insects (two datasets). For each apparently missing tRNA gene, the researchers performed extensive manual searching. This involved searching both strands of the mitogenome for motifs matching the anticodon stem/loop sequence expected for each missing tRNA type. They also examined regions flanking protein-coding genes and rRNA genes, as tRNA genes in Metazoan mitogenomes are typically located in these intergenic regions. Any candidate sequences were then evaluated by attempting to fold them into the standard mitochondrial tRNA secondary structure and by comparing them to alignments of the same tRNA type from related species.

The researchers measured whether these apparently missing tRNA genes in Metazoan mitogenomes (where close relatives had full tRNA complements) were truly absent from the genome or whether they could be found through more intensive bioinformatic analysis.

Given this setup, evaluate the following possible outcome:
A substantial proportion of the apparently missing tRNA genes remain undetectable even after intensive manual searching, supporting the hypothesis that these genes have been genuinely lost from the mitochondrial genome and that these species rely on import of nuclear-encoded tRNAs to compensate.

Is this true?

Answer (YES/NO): NO